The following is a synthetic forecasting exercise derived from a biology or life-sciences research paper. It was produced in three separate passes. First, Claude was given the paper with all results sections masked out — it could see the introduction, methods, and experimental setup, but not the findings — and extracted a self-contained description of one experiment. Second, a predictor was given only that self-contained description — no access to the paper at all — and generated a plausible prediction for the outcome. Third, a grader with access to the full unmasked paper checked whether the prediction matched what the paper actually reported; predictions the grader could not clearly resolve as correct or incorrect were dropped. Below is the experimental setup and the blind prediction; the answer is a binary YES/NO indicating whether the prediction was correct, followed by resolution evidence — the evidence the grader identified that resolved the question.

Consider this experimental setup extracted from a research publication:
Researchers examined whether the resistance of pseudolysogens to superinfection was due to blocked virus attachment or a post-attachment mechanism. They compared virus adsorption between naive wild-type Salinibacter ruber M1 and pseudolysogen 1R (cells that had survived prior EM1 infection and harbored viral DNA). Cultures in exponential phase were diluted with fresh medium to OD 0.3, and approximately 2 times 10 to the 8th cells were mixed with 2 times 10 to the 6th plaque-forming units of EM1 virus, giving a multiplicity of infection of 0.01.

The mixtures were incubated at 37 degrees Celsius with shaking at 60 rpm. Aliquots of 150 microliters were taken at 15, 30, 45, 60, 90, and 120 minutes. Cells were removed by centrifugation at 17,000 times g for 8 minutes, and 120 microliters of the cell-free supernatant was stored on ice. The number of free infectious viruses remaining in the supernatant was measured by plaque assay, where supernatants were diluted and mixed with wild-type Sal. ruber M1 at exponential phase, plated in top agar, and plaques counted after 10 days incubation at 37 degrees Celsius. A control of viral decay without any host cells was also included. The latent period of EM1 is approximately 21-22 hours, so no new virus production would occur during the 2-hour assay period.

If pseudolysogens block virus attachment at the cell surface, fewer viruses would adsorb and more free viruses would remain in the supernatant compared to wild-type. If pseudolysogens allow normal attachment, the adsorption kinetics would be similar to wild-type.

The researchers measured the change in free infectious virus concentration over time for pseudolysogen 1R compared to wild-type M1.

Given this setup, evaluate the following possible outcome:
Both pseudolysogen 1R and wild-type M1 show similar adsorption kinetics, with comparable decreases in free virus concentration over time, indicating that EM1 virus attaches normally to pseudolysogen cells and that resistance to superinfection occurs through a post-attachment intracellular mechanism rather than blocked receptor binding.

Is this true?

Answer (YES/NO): NO